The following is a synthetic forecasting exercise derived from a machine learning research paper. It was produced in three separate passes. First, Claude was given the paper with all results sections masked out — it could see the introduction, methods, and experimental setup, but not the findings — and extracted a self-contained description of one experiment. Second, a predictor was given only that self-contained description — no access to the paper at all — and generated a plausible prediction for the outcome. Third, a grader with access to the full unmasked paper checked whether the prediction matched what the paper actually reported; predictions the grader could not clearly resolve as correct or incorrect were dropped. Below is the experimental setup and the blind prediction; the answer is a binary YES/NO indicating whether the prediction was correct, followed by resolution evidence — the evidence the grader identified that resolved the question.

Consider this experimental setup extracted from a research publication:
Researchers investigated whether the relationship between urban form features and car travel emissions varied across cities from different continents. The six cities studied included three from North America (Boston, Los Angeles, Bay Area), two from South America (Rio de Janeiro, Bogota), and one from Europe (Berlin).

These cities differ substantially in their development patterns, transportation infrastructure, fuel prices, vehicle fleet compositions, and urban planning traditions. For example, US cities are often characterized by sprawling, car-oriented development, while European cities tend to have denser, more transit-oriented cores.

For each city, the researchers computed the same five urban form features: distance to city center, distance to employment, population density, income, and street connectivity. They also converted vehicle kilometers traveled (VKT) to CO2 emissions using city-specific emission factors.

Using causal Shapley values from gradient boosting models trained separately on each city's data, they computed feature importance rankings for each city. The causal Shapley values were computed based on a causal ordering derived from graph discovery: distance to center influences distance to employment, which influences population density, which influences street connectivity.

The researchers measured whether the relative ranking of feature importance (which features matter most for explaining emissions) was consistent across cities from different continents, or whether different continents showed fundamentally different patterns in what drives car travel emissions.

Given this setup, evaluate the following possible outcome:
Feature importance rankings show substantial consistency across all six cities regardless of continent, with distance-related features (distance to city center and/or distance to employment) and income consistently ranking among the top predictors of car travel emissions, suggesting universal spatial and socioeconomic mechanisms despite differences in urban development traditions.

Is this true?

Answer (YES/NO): NO